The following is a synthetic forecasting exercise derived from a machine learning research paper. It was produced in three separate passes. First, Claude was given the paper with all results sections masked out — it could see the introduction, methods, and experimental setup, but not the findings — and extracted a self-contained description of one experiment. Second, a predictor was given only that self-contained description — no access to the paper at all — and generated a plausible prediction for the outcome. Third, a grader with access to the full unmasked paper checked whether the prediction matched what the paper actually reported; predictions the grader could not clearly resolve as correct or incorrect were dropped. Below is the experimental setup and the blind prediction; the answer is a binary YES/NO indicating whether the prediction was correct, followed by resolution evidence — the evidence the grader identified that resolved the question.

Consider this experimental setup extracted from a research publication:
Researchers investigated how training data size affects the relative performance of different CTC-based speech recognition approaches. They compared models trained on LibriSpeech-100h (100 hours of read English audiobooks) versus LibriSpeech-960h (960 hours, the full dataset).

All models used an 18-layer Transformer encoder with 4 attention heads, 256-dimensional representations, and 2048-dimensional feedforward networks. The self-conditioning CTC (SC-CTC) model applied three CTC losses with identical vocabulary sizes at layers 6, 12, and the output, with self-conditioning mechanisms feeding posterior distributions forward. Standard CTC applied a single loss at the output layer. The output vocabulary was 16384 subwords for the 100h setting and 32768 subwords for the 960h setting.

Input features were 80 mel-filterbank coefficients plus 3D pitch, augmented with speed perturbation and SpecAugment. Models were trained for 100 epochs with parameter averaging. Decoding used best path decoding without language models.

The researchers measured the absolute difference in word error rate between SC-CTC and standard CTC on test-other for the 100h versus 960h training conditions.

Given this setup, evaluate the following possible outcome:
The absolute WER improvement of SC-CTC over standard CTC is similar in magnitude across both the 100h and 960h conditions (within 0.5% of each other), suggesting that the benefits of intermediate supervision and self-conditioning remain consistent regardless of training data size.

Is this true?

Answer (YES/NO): NO